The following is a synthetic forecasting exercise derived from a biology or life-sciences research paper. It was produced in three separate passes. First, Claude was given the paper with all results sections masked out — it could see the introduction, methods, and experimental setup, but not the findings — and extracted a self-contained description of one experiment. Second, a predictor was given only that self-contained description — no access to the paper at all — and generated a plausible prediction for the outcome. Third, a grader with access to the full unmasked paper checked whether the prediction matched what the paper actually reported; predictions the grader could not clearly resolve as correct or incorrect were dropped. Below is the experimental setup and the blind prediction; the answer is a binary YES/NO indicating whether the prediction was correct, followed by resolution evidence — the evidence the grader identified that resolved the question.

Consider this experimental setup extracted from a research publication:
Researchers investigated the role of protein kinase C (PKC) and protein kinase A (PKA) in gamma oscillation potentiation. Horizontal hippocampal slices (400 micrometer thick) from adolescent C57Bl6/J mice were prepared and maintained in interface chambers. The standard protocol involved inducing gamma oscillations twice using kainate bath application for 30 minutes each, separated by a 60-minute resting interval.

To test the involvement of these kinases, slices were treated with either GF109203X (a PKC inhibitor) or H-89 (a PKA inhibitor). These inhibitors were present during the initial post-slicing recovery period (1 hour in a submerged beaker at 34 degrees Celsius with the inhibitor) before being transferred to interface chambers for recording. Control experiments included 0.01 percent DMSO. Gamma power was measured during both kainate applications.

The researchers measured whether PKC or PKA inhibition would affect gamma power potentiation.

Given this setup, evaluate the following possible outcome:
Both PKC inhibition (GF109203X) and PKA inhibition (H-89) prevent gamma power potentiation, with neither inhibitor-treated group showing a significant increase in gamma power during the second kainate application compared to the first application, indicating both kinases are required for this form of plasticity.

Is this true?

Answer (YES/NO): YES